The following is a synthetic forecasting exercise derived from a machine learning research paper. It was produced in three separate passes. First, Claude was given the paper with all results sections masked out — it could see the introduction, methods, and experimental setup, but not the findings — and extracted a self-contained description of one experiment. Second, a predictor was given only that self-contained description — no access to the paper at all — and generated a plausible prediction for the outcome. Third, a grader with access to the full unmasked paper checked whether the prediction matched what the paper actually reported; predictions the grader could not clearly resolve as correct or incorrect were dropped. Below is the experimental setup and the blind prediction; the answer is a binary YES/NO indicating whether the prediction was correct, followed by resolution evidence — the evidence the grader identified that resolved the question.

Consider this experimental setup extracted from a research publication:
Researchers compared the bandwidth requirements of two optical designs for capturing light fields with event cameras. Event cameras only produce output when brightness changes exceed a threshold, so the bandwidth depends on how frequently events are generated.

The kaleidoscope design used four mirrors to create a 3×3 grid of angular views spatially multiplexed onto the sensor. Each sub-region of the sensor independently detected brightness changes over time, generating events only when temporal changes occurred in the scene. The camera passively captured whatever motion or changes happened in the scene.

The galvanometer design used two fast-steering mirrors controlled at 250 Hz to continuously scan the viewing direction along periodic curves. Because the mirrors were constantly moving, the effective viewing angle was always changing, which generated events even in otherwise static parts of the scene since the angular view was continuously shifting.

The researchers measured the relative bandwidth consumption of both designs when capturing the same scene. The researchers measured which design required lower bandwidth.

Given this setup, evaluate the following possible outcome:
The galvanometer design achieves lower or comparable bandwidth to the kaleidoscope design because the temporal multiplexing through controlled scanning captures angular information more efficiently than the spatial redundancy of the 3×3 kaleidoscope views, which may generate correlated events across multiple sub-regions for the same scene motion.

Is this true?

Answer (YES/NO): NO